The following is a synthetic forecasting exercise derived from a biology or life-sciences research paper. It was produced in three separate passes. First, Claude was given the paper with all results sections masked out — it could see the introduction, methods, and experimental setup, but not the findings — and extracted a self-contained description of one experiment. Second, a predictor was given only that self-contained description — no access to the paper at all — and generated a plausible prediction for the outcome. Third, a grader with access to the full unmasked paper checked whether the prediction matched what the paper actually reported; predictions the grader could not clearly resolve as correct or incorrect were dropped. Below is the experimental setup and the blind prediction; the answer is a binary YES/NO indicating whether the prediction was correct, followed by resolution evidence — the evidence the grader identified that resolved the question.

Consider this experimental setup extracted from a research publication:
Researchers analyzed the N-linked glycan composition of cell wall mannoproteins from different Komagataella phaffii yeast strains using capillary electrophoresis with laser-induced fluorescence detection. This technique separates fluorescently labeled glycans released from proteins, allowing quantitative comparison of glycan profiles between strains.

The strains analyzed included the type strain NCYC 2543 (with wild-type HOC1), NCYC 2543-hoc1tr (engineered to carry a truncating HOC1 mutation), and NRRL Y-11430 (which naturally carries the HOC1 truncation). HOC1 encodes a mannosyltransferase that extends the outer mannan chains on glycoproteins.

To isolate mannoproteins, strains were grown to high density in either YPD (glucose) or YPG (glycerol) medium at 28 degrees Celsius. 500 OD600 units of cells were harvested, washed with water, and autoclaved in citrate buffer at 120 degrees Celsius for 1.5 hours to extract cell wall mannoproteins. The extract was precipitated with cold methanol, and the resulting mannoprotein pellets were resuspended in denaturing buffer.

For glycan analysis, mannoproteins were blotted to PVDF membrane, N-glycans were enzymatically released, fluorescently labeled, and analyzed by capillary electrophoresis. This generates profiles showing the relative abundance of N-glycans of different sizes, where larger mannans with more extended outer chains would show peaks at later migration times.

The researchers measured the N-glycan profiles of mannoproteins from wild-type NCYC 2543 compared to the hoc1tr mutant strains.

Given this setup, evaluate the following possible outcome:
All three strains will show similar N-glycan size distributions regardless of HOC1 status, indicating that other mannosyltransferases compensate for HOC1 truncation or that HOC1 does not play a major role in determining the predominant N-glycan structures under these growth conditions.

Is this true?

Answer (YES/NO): YES